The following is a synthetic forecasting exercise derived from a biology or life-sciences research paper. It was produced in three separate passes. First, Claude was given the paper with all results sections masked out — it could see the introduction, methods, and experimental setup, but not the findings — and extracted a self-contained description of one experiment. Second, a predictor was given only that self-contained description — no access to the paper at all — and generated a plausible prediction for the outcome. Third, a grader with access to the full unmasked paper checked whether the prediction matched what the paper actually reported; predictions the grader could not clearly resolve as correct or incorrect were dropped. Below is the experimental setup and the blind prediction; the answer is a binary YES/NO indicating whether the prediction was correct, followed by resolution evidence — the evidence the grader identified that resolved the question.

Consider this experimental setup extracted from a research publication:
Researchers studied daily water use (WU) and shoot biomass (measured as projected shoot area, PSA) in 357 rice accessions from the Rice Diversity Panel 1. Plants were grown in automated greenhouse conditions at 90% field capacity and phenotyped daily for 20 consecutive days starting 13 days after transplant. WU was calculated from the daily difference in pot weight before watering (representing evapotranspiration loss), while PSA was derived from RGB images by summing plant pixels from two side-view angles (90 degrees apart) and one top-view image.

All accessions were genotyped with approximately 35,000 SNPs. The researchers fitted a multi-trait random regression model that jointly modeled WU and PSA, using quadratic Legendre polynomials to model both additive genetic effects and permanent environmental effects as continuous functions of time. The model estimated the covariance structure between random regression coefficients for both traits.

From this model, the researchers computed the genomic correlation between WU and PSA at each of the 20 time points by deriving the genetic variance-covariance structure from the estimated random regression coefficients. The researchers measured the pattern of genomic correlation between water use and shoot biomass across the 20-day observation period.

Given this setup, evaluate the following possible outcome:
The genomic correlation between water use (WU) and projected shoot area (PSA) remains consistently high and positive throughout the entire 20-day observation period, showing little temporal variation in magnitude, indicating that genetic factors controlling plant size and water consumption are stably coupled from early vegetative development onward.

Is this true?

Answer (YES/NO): NO